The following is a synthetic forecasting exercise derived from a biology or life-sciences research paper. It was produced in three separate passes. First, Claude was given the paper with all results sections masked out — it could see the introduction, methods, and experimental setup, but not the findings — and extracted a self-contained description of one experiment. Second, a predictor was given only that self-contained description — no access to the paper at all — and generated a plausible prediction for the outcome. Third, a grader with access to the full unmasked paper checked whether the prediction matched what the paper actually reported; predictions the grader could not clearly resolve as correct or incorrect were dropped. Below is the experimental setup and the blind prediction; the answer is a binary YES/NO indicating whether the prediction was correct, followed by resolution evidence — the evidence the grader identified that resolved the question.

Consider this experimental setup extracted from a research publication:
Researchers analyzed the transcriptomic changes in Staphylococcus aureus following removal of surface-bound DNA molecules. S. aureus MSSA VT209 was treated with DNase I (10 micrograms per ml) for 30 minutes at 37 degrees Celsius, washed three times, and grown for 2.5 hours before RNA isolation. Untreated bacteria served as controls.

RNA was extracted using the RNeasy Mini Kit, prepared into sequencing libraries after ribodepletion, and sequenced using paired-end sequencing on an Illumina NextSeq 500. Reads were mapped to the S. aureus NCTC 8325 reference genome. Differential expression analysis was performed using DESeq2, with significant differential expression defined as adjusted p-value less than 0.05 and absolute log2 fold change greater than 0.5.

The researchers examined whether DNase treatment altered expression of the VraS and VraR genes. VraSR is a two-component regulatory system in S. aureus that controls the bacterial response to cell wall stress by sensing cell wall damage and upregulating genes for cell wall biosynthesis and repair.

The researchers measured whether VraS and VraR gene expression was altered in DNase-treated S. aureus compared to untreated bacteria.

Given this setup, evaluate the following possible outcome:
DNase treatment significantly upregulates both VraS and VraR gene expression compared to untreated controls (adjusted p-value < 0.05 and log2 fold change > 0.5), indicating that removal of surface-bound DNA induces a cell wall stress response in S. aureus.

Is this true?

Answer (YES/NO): NO